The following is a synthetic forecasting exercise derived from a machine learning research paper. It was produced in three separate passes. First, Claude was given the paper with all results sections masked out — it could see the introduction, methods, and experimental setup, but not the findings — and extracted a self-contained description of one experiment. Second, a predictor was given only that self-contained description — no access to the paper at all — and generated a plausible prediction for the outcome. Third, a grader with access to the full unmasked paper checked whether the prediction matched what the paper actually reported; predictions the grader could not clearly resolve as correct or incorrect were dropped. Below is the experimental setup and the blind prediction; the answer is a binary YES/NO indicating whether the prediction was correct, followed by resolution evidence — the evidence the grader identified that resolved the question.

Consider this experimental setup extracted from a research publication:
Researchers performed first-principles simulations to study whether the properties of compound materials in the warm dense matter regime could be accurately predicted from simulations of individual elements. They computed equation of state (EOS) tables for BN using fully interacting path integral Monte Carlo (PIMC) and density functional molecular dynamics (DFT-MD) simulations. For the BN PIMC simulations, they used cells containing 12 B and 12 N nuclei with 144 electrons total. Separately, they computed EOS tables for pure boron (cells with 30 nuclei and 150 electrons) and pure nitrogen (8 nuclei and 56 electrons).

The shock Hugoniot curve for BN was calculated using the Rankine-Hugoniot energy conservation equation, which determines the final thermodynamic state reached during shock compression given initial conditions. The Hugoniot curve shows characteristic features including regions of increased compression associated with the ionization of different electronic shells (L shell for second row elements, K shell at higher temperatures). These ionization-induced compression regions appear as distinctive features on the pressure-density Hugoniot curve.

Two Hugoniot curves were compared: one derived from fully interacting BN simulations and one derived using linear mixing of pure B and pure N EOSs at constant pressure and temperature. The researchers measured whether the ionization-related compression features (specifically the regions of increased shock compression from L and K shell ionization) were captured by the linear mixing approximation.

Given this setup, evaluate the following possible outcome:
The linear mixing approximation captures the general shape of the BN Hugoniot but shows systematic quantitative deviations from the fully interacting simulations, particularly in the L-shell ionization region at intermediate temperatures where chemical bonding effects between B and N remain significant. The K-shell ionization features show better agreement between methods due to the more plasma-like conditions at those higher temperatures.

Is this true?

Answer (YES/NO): NO